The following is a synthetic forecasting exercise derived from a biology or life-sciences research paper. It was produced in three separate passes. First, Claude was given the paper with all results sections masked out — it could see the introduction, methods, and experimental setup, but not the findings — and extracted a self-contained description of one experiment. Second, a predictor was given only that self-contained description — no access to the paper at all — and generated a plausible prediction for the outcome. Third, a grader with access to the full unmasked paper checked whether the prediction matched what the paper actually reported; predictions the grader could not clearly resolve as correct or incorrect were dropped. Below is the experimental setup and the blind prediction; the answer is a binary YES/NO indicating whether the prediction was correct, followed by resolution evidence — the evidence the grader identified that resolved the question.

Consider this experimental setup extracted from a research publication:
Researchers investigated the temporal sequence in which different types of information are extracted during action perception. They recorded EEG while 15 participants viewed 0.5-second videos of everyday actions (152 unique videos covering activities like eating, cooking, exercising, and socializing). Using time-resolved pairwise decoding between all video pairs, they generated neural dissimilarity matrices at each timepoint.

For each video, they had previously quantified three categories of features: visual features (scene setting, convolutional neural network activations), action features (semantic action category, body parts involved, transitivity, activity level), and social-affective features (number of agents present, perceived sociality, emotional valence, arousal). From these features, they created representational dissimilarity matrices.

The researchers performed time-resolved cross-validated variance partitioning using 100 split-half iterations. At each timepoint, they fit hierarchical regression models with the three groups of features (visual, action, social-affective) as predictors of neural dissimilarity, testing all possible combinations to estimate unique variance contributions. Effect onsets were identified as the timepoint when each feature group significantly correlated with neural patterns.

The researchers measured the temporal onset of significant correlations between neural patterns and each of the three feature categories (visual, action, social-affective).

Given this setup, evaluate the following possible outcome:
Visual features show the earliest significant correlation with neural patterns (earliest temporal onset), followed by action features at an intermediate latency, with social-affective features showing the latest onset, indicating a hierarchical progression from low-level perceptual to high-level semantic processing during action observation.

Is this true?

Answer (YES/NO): YES